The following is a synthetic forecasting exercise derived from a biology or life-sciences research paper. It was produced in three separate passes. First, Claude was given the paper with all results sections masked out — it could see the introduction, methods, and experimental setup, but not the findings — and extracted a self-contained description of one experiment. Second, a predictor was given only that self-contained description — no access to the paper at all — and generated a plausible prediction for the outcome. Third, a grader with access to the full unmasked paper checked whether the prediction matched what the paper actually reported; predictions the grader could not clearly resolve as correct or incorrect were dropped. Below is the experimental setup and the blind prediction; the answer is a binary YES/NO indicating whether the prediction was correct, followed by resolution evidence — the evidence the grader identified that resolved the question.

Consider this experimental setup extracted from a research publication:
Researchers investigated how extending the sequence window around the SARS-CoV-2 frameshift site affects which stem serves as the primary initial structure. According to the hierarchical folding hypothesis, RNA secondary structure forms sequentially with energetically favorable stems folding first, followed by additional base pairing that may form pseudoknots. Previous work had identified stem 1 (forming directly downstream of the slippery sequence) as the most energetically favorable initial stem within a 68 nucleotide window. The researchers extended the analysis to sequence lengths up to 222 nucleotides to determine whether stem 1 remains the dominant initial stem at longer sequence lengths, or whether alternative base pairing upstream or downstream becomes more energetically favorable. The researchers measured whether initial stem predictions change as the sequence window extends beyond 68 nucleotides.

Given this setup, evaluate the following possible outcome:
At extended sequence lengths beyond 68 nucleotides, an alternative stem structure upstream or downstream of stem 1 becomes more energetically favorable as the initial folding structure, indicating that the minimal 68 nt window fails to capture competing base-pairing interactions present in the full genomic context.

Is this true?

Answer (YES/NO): NO